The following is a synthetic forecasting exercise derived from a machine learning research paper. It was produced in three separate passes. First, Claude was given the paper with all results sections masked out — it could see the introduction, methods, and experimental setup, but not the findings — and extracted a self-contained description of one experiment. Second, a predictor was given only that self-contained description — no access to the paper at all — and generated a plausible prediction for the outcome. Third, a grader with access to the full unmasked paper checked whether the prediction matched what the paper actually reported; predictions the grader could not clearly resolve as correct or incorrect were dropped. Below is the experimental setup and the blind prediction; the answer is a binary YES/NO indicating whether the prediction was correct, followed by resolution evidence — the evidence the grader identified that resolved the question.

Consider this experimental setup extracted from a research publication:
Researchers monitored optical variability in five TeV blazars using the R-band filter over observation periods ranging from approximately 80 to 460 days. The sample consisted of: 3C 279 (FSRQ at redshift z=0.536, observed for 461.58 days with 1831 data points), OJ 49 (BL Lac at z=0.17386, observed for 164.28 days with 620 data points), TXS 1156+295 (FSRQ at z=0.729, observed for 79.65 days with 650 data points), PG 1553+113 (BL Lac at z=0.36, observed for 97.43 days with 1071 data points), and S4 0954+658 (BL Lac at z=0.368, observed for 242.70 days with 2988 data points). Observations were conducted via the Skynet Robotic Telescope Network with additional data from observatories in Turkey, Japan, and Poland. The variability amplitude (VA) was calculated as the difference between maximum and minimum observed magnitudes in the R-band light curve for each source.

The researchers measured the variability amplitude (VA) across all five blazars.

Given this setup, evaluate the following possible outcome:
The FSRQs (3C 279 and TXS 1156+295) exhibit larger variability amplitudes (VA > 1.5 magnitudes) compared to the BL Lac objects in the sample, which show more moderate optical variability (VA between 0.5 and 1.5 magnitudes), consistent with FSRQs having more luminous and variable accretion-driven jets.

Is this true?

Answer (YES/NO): NO